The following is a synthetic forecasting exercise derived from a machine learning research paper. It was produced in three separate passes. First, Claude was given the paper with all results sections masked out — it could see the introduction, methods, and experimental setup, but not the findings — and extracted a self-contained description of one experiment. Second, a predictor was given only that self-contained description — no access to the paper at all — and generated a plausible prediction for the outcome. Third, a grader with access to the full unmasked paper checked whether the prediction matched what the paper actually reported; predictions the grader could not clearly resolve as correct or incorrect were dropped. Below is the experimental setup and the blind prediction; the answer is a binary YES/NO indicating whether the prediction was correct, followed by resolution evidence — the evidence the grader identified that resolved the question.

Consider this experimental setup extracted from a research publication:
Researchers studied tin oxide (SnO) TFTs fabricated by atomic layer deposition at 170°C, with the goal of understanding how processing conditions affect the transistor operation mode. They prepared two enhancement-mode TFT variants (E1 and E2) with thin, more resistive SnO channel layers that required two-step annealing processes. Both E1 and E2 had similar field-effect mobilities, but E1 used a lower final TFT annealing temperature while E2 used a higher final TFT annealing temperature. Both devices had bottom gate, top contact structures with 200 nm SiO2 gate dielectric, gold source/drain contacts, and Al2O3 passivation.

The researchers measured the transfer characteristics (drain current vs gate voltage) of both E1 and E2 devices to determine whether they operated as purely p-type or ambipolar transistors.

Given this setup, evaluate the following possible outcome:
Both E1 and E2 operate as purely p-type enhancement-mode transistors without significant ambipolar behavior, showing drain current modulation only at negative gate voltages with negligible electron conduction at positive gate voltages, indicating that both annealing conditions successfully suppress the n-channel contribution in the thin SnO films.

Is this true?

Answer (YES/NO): NO